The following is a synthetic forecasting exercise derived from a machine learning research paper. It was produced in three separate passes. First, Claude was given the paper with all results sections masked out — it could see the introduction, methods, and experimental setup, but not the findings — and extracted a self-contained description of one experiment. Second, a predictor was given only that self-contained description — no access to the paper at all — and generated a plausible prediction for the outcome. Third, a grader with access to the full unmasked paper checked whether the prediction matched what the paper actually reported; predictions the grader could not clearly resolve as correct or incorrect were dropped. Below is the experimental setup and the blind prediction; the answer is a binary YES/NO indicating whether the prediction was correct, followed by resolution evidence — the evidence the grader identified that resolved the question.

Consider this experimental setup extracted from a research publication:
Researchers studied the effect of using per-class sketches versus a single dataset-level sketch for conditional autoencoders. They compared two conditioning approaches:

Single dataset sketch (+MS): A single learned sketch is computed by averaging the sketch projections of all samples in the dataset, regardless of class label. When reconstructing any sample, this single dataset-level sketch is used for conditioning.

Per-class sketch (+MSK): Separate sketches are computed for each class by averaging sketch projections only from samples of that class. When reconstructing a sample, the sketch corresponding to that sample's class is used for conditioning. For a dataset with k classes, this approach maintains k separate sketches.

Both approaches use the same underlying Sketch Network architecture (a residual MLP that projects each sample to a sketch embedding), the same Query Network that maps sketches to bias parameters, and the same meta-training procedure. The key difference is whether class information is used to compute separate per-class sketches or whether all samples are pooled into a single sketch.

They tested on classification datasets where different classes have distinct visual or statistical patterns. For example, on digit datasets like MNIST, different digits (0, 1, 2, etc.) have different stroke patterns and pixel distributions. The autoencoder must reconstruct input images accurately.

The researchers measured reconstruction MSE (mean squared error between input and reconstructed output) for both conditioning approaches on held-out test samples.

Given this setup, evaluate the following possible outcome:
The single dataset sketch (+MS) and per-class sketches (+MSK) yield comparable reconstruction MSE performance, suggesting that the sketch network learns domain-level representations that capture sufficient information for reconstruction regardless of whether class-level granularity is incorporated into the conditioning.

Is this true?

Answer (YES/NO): NO